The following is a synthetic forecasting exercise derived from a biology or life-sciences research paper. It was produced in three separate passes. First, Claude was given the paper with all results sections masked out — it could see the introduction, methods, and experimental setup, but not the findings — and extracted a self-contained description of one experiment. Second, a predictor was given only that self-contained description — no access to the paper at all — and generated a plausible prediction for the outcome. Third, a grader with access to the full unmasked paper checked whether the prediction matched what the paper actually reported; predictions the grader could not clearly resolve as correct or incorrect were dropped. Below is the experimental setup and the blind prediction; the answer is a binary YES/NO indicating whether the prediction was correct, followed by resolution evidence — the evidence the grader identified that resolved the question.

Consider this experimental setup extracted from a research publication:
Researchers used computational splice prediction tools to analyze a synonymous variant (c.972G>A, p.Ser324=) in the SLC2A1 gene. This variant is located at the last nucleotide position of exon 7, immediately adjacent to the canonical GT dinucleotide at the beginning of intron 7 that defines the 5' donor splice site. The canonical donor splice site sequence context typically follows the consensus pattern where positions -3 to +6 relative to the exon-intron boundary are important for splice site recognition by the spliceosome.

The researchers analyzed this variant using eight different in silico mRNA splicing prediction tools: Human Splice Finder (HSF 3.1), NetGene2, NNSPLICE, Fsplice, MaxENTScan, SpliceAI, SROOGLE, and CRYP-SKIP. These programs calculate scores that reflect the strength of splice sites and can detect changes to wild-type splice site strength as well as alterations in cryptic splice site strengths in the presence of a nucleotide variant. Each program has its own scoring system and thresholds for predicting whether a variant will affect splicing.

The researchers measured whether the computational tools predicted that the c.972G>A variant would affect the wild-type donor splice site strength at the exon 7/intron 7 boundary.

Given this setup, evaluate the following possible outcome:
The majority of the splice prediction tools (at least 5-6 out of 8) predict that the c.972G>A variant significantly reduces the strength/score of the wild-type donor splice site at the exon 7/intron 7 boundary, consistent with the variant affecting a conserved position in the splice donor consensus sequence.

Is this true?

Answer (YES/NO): YES